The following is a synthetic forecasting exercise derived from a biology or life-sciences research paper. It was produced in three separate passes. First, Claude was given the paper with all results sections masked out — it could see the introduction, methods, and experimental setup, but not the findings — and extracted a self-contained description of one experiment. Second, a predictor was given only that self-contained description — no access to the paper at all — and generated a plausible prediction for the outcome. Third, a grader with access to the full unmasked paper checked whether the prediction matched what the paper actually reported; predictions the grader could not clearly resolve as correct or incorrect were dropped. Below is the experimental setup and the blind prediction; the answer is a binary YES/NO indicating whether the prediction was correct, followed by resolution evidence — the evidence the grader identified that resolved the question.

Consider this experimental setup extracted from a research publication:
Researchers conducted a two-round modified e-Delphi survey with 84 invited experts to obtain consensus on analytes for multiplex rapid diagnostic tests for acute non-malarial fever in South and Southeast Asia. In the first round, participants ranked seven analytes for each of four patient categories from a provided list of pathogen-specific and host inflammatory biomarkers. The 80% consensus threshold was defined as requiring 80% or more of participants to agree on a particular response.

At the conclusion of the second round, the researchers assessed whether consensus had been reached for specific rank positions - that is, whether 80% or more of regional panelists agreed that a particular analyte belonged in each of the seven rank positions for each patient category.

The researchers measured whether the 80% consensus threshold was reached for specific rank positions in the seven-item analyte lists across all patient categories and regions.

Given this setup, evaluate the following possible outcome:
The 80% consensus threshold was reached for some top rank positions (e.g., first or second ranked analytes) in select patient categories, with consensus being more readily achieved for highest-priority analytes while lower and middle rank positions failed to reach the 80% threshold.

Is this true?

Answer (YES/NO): NO